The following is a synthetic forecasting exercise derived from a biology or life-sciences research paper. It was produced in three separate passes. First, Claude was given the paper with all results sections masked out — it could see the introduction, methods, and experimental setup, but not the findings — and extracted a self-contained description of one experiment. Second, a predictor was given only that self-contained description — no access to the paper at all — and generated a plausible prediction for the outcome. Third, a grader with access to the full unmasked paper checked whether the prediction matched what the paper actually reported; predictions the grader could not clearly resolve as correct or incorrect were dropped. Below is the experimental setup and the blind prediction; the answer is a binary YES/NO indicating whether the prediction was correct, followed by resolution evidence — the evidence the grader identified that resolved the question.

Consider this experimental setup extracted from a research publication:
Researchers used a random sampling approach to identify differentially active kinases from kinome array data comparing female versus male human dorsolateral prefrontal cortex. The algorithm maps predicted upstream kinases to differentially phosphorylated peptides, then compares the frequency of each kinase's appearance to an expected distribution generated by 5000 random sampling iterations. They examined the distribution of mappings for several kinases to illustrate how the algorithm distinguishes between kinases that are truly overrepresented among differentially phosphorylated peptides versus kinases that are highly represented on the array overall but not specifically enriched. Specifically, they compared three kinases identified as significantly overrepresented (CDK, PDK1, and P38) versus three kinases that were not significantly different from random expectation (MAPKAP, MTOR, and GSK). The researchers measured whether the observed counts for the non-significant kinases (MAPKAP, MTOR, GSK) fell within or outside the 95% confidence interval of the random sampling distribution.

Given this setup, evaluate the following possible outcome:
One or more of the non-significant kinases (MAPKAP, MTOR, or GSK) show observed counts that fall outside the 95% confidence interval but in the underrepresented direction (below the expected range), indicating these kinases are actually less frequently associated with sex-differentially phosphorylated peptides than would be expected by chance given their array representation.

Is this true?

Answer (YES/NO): NO